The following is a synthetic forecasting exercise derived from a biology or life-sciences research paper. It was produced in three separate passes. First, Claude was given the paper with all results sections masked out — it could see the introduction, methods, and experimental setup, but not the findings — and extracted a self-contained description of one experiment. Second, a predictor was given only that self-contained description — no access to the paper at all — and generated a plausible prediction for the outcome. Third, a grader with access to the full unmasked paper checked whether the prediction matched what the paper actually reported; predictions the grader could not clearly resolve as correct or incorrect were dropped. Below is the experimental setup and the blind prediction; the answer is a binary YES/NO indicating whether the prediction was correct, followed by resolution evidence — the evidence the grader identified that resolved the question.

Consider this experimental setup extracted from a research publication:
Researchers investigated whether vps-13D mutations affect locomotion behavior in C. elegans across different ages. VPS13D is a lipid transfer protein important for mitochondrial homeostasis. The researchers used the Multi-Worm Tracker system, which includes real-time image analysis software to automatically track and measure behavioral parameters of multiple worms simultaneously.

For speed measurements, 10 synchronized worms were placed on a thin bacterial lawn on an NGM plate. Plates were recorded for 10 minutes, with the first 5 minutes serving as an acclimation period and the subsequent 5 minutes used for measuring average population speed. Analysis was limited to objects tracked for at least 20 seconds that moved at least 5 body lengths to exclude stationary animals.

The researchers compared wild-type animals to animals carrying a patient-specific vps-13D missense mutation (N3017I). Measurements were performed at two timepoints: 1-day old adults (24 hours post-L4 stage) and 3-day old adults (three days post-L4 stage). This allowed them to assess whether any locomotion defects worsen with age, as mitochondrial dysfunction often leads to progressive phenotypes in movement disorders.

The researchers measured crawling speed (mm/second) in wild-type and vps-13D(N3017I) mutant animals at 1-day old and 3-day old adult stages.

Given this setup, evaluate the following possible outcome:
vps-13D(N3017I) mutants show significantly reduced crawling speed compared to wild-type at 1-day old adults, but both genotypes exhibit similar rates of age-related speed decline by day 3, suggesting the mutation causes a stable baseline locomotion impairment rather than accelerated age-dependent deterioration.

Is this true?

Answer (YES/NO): NO